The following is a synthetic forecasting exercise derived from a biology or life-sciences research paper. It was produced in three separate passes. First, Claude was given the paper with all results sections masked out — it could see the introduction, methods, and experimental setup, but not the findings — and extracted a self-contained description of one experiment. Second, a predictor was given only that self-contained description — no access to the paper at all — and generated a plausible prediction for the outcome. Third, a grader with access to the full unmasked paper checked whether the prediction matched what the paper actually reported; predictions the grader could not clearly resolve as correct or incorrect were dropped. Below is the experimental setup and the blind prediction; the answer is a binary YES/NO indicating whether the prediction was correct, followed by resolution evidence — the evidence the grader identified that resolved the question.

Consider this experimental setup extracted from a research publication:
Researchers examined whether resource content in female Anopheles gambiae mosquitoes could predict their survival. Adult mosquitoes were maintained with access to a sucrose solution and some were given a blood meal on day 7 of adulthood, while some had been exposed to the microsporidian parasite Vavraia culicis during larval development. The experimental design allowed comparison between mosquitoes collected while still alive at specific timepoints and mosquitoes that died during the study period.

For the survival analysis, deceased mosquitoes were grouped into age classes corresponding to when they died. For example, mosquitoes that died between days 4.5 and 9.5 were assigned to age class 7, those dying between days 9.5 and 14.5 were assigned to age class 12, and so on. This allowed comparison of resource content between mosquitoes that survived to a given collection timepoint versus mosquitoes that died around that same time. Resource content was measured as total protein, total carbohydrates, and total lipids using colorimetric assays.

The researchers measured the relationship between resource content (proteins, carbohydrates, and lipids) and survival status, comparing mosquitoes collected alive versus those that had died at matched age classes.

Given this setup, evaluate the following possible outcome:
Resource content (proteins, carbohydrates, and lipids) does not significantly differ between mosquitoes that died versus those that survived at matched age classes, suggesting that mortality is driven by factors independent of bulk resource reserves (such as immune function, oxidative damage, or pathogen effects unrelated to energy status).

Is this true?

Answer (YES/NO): NO